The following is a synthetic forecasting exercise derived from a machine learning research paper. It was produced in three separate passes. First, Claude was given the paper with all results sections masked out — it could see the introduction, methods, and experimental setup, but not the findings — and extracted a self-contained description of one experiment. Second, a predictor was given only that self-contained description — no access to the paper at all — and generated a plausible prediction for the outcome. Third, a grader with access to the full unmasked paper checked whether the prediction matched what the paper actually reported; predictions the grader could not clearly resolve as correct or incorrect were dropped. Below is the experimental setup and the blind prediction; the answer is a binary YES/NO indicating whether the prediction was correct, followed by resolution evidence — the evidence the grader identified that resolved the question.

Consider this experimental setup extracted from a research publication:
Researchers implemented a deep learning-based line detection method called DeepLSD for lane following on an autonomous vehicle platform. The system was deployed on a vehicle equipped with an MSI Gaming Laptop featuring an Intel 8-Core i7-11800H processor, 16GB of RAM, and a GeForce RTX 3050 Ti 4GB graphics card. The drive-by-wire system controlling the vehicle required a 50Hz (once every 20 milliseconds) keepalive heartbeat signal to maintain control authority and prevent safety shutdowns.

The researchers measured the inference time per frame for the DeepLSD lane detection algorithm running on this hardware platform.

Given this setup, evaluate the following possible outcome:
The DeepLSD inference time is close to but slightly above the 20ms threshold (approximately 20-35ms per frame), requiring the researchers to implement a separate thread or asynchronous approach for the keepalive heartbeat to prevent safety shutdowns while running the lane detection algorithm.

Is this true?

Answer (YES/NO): NO